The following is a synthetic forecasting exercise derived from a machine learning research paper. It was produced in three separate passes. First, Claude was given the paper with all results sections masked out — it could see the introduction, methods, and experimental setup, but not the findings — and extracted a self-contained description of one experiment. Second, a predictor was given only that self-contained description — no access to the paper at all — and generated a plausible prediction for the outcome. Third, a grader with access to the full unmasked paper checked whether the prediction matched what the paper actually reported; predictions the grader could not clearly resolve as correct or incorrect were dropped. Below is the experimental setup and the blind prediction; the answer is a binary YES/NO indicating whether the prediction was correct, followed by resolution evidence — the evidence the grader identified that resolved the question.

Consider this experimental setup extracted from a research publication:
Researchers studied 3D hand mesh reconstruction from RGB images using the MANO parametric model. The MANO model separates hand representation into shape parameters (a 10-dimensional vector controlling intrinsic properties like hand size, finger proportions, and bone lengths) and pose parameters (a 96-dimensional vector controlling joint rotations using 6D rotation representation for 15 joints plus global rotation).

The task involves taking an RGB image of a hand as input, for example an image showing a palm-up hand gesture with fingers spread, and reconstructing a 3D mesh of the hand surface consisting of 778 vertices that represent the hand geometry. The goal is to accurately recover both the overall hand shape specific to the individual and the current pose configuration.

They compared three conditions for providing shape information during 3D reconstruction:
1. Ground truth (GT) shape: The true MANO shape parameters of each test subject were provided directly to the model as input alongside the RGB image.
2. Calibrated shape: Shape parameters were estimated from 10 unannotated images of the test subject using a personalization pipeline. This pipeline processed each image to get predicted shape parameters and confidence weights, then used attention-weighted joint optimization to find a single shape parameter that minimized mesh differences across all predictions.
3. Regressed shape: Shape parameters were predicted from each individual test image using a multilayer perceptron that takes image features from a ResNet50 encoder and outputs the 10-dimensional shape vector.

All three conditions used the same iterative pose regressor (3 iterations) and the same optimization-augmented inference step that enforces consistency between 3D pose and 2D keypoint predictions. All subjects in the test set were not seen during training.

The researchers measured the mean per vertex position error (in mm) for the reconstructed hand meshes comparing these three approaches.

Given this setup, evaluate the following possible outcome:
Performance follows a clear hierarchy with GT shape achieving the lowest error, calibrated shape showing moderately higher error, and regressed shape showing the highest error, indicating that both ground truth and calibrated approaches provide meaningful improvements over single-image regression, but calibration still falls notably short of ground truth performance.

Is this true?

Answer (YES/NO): NO